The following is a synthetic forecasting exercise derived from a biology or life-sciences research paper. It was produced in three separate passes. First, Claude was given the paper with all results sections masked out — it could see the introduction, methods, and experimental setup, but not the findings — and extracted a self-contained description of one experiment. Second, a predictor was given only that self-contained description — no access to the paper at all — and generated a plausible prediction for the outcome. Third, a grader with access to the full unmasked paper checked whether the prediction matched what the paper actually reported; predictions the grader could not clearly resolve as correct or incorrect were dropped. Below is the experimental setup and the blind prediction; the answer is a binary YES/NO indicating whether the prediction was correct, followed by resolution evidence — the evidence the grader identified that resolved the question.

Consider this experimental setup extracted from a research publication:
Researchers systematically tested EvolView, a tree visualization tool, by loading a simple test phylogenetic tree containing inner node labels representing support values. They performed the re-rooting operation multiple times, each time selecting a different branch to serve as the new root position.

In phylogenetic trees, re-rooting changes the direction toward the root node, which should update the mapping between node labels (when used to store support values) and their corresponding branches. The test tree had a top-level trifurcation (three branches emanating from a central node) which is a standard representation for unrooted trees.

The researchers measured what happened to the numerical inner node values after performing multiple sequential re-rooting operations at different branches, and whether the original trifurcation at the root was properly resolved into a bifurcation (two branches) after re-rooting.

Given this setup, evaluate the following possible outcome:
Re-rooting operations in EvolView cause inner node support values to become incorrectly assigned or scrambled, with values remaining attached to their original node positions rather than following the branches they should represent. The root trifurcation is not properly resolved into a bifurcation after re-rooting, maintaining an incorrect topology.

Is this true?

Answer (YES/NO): NO